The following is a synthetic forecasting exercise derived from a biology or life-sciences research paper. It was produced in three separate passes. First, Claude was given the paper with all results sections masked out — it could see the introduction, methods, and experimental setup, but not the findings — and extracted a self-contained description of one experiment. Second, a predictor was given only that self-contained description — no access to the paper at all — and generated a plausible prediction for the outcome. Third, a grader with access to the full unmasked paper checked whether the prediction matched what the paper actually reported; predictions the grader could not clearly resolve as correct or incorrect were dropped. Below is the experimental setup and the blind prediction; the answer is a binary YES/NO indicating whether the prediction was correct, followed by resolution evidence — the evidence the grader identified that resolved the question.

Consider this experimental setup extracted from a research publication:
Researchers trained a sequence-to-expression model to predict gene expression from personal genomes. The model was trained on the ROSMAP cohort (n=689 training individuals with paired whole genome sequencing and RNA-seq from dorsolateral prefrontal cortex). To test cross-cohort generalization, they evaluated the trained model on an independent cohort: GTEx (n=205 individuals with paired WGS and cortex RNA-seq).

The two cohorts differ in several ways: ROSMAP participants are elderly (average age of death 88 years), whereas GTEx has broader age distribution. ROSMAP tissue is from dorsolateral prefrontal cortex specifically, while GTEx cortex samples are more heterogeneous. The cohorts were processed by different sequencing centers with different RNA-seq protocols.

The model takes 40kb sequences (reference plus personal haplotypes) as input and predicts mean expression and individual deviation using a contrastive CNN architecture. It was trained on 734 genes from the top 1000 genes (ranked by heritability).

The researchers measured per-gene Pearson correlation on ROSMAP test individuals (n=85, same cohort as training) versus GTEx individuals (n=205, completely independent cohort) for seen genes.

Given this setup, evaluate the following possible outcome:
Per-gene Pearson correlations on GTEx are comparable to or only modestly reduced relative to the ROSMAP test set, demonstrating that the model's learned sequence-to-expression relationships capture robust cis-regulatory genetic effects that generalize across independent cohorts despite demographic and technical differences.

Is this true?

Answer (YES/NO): YES